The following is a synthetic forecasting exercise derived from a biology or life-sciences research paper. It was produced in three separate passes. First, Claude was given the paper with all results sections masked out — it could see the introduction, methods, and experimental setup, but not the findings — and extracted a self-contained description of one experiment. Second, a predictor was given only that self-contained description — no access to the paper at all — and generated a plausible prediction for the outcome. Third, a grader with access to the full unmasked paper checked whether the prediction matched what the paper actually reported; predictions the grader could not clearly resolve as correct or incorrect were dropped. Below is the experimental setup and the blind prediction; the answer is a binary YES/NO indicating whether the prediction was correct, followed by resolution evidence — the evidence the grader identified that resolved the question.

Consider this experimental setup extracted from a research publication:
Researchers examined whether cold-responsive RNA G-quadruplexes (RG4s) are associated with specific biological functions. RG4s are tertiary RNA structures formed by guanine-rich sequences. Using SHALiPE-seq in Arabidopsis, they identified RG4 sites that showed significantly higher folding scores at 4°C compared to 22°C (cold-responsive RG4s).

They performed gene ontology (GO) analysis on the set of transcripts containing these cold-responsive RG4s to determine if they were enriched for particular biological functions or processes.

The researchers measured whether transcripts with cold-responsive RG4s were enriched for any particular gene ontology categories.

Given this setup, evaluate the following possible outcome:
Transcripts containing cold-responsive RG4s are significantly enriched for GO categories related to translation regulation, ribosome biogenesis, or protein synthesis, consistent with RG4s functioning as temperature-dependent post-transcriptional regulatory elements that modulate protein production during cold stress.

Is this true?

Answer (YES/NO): NO